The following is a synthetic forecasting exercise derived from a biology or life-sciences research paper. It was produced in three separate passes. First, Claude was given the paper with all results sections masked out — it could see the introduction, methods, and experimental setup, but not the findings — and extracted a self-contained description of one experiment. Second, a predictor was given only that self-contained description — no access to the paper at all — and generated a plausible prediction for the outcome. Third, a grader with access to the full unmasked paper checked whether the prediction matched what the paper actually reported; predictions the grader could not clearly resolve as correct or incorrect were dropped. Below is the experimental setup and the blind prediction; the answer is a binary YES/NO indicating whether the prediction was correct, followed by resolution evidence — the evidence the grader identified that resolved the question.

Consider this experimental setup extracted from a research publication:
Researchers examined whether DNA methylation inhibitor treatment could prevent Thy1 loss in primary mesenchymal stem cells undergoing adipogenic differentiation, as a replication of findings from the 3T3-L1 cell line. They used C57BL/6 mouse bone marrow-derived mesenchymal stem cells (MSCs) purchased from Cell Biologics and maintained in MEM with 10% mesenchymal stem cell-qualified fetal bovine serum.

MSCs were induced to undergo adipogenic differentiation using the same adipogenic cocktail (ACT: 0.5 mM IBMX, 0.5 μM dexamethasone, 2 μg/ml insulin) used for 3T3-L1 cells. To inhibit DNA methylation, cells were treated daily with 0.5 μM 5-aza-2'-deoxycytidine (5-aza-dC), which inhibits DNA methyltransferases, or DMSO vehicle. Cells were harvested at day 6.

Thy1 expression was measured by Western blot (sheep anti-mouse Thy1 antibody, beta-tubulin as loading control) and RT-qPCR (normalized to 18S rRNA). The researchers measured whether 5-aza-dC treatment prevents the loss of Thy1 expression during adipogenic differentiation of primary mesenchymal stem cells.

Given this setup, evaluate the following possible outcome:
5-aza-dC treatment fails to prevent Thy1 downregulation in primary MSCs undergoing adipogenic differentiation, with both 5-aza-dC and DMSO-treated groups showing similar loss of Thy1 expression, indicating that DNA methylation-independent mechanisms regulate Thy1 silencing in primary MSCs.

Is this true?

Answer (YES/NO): NO